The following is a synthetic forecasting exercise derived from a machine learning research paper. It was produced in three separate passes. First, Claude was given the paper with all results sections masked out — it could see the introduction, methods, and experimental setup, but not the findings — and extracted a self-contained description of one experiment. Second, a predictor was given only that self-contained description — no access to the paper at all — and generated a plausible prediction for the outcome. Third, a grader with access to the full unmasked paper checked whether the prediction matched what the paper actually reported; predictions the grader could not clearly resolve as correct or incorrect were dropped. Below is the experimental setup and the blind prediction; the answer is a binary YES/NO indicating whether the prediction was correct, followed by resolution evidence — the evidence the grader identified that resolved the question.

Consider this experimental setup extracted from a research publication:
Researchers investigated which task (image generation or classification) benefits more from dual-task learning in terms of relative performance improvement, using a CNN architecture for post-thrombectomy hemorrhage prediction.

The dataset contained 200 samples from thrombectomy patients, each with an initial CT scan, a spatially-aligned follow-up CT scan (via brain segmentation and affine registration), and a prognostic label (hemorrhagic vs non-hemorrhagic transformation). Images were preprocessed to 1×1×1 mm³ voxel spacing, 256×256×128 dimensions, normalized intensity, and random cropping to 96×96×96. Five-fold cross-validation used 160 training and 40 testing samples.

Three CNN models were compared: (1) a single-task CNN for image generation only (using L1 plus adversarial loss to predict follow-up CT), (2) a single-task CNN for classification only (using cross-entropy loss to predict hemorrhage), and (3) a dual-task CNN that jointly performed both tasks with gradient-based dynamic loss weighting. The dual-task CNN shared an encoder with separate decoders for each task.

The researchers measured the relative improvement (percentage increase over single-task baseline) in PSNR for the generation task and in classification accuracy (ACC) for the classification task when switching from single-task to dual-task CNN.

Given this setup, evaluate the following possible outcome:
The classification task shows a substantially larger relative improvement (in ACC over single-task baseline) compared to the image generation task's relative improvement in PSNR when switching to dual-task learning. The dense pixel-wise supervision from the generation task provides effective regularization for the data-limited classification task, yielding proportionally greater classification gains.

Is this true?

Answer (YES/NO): NO